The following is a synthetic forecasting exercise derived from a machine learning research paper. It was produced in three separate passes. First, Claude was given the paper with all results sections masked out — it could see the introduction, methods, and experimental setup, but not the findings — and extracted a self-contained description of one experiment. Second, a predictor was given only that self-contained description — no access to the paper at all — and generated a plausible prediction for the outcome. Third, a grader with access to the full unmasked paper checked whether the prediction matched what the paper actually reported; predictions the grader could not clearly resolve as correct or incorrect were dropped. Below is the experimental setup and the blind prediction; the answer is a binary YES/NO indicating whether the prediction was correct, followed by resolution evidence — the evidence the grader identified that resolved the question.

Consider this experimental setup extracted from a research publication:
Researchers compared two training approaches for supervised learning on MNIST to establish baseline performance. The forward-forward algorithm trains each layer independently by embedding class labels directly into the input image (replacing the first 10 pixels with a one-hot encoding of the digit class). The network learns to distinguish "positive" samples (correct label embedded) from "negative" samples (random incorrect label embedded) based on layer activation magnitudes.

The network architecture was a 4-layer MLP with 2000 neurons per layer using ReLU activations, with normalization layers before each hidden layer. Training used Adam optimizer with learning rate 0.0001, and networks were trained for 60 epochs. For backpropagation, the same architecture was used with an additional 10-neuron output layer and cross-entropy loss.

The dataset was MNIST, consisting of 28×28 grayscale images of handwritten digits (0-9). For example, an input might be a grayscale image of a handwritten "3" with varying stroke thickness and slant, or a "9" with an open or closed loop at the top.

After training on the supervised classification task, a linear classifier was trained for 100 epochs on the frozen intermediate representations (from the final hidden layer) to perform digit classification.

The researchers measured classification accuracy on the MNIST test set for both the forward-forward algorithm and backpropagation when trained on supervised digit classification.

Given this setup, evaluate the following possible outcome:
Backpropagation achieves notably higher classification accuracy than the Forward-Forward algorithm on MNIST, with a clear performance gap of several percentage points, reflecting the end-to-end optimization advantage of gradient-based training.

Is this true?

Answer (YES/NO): NO